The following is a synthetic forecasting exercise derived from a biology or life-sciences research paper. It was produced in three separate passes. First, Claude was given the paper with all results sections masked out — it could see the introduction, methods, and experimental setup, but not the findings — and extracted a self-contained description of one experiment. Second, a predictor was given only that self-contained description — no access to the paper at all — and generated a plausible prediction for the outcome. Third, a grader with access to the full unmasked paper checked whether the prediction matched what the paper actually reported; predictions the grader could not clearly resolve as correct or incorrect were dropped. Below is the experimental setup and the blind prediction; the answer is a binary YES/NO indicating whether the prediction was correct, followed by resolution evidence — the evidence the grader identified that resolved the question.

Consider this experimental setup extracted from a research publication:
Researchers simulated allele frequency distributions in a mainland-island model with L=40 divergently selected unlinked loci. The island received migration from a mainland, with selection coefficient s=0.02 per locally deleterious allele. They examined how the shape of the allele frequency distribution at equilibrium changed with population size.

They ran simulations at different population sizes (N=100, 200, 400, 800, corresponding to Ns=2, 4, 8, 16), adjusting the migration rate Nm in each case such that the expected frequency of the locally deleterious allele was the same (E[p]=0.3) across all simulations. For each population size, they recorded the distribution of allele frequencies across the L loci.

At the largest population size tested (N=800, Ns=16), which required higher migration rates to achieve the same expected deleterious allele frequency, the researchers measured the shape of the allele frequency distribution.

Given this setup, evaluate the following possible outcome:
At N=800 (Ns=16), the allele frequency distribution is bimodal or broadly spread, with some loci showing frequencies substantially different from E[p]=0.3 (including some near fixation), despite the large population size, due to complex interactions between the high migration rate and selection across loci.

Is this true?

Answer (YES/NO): NO